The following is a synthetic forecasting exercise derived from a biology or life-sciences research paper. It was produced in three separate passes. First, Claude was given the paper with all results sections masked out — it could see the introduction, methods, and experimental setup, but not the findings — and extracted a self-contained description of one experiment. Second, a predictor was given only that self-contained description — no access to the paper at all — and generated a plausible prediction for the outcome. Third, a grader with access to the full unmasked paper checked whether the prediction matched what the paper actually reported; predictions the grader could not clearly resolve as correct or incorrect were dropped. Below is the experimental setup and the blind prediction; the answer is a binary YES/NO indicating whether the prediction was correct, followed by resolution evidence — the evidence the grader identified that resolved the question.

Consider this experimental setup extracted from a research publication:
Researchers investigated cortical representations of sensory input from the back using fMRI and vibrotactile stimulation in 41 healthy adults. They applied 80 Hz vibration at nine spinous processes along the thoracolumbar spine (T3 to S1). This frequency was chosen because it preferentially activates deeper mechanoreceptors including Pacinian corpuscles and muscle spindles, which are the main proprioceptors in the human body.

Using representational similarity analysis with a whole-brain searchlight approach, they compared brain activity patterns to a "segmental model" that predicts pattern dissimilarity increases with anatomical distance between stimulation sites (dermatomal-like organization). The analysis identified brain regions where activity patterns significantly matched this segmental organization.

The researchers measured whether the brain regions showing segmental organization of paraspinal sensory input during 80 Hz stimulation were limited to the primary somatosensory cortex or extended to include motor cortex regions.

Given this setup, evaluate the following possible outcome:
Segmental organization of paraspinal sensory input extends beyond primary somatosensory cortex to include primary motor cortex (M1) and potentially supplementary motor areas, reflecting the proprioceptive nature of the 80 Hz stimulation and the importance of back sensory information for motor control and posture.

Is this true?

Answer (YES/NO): YES